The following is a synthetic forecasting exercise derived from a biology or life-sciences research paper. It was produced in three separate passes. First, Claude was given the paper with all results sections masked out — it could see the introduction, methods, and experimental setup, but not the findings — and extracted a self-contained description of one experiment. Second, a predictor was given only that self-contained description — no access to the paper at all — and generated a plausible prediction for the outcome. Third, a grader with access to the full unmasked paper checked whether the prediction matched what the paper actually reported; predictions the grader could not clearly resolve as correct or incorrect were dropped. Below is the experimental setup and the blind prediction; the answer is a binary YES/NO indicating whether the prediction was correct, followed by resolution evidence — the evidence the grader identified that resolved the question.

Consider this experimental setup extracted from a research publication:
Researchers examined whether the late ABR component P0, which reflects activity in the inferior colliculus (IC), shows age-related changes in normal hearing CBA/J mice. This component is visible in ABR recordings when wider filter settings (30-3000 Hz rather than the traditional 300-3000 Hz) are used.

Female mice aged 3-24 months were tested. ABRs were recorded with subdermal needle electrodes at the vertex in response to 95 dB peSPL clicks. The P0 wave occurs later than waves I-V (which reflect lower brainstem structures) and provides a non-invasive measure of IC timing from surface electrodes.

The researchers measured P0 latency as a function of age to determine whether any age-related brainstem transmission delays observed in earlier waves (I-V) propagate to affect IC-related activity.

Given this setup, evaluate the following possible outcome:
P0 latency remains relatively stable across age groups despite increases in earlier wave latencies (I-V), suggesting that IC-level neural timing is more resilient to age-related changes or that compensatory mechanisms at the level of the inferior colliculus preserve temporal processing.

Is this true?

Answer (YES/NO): NO